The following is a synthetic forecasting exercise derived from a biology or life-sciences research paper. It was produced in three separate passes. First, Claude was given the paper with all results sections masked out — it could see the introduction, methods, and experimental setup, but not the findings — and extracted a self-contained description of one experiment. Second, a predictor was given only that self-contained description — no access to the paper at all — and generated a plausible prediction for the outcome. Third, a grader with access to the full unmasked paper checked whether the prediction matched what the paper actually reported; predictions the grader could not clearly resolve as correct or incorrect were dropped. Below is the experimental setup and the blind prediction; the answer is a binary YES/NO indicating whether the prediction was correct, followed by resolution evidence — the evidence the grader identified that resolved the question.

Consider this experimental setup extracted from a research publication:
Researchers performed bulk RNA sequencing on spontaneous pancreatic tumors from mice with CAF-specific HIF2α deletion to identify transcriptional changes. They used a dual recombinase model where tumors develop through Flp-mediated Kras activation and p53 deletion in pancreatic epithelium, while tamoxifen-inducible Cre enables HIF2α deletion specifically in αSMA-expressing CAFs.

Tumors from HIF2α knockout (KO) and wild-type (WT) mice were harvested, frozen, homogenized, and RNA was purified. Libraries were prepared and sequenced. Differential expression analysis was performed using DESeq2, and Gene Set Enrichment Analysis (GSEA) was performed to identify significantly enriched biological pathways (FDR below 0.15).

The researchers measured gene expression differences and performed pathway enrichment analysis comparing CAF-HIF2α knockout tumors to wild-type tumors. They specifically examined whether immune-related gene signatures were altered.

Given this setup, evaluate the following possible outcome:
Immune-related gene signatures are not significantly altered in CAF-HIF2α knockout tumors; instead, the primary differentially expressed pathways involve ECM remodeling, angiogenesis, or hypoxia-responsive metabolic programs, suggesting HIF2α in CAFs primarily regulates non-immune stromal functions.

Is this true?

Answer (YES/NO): NO